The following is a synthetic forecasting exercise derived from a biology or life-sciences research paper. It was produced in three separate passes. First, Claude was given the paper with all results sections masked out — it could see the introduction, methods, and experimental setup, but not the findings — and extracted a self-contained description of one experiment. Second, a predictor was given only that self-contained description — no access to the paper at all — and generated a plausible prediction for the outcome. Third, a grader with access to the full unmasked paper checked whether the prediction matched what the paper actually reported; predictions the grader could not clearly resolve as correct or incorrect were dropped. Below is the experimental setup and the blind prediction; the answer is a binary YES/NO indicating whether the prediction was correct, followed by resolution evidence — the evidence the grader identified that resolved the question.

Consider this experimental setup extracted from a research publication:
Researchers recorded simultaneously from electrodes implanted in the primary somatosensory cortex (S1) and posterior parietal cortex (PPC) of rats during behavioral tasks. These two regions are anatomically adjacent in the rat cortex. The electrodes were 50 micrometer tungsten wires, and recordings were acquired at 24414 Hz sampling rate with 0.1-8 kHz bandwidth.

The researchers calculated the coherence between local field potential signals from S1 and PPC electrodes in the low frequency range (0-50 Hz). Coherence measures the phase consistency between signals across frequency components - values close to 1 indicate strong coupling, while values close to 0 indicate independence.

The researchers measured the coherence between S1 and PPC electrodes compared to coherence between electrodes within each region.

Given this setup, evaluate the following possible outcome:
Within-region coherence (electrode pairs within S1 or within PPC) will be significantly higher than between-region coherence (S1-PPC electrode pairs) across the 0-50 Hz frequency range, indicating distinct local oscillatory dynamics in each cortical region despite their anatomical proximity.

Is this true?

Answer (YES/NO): NO